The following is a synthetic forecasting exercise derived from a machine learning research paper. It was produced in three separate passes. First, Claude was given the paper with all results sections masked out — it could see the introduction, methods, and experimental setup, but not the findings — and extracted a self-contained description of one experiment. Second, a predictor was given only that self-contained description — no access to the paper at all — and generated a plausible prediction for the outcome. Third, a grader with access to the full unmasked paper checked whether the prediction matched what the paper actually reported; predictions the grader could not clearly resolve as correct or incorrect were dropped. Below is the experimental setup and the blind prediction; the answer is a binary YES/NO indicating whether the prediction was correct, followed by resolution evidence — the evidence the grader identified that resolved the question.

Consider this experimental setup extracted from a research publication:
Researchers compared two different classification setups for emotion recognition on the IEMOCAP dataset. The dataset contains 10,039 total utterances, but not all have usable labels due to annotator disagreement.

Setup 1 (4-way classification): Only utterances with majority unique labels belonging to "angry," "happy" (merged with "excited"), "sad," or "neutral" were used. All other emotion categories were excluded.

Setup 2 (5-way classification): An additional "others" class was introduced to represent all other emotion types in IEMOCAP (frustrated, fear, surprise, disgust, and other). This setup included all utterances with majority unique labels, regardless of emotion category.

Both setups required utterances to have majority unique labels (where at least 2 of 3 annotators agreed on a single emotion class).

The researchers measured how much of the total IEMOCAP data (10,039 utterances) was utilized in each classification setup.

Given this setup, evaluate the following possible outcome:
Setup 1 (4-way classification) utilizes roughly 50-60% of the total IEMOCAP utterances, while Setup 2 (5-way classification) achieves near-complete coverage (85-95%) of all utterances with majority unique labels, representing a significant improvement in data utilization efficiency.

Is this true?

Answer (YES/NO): NO